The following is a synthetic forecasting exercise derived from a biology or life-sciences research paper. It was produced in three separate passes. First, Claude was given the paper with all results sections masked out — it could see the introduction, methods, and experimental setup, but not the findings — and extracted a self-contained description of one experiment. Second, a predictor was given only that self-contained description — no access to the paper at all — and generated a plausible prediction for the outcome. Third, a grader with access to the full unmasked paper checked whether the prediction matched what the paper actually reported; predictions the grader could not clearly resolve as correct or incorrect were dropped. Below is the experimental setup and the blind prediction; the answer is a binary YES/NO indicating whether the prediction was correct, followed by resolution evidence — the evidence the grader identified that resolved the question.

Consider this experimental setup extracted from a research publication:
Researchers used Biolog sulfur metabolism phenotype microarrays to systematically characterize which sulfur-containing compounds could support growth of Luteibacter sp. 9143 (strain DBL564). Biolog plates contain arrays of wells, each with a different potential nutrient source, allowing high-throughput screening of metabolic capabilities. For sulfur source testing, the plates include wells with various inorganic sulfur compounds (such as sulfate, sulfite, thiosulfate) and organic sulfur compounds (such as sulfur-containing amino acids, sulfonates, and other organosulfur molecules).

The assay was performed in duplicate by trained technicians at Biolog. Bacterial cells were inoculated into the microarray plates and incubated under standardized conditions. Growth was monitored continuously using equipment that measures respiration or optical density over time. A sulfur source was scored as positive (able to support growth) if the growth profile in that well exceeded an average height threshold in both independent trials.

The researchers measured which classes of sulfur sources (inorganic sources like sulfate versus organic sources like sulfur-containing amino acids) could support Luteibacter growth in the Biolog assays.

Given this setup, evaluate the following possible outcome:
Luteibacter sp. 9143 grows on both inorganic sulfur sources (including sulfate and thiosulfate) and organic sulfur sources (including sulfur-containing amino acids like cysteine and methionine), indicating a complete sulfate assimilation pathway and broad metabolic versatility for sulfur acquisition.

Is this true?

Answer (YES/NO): NO